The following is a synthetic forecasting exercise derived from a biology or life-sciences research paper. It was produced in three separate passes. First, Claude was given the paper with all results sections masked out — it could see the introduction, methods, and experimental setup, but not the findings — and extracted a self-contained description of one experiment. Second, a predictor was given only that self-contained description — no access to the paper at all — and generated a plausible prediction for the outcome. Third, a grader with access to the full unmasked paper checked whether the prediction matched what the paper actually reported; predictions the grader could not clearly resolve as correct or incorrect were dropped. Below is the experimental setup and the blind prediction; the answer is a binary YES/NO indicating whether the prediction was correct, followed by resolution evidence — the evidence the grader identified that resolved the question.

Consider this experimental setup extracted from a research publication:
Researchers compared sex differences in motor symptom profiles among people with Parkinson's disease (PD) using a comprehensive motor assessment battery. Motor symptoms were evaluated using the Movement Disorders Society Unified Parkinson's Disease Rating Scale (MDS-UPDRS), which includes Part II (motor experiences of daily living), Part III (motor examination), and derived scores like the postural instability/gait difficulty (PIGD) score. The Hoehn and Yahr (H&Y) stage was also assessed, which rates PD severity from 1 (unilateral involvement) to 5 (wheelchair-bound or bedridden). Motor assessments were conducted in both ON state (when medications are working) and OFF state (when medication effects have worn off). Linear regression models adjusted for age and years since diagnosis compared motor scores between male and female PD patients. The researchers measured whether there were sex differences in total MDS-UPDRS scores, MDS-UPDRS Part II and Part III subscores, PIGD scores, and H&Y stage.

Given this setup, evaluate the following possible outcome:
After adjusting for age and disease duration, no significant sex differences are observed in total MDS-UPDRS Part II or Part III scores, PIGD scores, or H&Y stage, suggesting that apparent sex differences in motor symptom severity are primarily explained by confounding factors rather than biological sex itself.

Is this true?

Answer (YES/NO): NO